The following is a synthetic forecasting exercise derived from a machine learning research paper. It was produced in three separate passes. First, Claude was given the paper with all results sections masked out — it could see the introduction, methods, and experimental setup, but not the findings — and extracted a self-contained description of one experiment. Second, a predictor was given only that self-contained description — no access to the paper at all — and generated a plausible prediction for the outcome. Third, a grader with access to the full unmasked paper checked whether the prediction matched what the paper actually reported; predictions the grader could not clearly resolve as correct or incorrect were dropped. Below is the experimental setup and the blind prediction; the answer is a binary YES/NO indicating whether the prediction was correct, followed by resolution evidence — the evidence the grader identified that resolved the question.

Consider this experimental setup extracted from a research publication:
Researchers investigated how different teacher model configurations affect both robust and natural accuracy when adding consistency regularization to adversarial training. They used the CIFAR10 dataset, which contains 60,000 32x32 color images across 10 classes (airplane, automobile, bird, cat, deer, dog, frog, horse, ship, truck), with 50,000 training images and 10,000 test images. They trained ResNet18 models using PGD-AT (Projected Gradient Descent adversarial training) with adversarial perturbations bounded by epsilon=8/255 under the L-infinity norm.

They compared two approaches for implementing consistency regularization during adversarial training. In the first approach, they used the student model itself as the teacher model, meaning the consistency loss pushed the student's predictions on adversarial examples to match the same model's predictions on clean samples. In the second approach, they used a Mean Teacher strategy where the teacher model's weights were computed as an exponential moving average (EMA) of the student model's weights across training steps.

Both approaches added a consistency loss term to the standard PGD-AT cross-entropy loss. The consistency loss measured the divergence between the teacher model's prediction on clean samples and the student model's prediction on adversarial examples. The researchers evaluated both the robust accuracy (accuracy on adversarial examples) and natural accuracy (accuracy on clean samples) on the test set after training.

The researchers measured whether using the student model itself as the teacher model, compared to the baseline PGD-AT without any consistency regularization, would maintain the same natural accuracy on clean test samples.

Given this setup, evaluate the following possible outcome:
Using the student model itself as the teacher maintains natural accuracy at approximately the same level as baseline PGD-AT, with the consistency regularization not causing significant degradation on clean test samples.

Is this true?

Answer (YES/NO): NO